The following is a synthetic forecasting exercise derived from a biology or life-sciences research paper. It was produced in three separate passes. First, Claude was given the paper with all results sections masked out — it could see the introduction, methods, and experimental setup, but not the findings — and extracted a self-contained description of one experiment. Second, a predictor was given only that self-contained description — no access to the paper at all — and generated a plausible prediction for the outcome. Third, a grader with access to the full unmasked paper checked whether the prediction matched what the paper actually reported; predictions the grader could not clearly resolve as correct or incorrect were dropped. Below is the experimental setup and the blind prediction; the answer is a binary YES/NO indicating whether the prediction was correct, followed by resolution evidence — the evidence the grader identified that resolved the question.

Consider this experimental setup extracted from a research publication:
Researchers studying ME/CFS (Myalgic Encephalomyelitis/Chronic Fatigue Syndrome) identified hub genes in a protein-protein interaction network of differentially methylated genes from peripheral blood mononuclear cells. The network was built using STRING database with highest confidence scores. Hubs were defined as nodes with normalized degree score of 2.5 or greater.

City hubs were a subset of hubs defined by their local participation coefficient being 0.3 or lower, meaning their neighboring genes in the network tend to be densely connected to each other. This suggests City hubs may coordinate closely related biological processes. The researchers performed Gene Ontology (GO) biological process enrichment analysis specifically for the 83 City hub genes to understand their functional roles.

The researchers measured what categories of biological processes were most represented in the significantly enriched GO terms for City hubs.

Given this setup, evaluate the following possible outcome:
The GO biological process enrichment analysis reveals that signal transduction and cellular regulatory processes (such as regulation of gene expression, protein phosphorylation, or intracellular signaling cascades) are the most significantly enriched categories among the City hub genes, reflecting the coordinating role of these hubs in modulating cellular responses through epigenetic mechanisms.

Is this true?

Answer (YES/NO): NO